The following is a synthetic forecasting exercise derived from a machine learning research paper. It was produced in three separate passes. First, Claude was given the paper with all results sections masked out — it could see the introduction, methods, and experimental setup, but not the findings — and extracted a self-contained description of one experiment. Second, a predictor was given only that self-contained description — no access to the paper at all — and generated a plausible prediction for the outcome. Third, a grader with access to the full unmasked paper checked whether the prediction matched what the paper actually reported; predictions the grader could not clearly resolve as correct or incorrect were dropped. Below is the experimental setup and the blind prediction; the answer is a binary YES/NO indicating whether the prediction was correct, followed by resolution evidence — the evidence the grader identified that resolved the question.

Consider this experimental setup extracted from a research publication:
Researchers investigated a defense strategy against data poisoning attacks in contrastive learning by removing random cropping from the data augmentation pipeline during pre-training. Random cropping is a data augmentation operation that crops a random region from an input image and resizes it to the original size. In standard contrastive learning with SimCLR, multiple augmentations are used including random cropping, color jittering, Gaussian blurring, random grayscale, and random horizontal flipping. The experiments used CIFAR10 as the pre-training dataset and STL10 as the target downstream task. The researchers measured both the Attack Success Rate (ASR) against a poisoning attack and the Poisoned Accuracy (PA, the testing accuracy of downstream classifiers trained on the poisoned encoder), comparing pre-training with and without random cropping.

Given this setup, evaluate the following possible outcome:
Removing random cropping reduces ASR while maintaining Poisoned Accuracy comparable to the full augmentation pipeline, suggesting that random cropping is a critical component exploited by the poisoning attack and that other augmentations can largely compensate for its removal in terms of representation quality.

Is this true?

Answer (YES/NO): NO